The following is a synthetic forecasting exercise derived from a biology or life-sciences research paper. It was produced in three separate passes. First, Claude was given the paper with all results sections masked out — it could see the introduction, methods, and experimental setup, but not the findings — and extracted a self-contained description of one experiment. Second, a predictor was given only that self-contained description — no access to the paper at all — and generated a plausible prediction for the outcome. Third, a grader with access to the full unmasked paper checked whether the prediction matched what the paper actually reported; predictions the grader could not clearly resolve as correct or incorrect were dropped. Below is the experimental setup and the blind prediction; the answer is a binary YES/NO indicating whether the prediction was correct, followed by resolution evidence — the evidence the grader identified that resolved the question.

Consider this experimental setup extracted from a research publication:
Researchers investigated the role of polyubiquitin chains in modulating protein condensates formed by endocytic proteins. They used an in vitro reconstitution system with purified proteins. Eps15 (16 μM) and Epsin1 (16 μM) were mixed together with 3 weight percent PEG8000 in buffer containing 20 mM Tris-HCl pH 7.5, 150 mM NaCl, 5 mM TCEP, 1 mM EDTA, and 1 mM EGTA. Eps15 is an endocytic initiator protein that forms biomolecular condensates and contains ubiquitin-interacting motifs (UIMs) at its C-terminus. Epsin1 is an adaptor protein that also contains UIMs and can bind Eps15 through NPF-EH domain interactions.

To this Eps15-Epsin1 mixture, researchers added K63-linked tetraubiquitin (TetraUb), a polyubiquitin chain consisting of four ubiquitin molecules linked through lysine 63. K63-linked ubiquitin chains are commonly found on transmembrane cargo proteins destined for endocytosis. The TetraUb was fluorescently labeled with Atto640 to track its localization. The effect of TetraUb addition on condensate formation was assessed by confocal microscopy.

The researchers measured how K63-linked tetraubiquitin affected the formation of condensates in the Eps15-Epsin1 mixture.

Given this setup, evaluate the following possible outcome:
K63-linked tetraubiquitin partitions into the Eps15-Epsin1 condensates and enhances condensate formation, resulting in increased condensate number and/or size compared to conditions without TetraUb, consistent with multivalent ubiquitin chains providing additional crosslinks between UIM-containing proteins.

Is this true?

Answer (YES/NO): YES